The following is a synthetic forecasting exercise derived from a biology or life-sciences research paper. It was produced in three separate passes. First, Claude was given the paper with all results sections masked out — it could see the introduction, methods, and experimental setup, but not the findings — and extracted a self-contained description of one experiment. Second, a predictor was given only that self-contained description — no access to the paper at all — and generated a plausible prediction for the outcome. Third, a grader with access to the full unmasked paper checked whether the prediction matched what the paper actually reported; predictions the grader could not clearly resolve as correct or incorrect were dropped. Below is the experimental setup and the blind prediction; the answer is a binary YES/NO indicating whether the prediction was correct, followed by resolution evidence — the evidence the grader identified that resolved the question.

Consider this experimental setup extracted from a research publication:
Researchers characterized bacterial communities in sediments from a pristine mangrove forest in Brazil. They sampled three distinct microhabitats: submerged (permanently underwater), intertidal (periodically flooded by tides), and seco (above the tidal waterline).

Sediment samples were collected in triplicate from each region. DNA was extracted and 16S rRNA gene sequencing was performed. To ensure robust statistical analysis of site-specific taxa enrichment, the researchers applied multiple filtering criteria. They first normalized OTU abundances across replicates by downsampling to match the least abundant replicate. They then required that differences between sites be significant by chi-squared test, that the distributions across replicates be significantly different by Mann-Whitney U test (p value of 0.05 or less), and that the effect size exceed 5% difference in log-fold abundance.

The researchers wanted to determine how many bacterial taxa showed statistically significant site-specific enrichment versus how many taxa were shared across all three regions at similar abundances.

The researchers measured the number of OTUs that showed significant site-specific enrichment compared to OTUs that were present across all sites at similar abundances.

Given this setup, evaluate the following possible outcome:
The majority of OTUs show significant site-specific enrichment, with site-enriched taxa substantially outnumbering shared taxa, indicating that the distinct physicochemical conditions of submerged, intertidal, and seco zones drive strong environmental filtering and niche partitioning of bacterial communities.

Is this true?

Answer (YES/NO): NO